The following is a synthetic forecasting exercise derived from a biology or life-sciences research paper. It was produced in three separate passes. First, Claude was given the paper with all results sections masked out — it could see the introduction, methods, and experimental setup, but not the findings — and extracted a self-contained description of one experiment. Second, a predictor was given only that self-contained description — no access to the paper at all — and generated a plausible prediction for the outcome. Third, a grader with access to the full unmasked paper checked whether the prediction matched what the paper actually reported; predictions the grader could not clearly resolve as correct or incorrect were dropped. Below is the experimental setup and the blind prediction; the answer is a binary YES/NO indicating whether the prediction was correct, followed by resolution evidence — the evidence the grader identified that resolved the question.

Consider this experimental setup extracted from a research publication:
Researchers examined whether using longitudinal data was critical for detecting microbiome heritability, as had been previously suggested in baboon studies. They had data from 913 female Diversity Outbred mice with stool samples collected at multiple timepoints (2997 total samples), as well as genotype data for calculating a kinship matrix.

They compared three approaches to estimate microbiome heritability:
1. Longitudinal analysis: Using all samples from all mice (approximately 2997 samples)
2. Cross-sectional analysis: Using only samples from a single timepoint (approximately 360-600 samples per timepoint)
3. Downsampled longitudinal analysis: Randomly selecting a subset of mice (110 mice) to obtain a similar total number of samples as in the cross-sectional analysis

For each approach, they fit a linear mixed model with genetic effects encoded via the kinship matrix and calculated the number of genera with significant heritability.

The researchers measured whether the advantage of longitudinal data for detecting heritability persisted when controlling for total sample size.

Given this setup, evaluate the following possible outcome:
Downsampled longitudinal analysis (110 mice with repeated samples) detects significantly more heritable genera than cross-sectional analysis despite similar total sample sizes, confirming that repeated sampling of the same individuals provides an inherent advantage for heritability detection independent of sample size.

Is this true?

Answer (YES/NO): NO